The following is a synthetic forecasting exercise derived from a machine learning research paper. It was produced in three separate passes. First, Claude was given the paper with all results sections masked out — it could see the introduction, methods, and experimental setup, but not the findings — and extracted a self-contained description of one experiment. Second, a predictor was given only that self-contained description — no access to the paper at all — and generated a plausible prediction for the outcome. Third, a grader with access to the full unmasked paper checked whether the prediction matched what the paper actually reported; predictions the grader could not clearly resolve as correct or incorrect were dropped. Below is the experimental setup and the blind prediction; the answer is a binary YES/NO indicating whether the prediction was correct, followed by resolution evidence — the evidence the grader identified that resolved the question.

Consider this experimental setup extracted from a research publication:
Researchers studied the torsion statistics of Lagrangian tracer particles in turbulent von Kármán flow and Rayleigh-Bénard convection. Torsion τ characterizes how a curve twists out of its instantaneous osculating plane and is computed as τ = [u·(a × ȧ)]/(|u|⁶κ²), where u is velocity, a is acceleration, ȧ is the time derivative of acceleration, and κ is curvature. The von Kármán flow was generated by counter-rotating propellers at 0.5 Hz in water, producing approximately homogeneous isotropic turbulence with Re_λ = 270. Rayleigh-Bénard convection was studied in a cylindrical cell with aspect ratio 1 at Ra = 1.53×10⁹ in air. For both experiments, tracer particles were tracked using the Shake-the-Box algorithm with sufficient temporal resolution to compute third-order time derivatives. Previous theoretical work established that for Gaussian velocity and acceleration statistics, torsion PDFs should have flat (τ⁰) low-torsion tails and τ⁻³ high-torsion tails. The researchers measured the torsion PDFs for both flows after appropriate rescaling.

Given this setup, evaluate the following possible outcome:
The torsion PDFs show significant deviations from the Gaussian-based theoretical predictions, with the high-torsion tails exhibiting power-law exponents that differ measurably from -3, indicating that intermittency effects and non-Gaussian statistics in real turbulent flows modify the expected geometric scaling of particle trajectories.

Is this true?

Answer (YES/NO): NO